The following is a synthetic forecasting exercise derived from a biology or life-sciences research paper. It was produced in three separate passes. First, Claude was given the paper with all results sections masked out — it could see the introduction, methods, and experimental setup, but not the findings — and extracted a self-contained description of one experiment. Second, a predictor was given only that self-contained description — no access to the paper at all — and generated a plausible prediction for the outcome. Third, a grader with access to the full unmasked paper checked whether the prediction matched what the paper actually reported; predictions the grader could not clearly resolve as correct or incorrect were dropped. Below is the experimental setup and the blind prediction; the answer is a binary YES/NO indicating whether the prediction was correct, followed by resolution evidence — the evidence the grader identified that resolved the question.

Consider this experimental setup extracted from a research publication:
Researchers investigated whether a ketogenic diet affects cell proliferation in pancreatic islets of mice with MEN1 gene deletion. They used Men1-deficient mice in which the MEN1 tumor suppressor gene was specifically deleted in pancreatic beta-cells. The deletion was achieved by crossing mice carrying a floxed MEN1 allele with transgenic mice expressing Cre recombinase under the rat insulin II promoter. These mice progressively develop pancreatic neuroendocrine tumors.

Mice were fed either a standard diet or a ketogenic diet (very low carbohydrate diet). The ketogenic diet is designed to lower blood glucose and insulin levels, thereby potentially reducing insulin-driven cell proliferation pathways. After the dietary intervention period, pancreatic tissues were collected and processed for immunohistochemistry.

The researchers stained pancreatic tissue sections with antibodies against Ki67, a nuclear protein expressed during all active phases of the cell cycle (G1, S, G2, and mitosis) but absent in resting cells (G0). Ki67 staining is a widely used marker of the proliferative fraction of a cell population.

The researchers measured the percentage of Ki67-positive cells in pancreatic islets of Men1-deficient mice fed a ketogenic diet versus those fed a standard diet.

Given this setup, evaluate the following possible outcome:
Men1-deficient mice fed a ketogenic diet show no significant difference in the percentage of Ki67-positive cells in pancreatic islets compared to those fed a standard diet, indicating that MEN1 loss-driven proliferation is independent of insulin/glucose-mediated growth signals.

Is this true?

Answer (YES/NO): NO